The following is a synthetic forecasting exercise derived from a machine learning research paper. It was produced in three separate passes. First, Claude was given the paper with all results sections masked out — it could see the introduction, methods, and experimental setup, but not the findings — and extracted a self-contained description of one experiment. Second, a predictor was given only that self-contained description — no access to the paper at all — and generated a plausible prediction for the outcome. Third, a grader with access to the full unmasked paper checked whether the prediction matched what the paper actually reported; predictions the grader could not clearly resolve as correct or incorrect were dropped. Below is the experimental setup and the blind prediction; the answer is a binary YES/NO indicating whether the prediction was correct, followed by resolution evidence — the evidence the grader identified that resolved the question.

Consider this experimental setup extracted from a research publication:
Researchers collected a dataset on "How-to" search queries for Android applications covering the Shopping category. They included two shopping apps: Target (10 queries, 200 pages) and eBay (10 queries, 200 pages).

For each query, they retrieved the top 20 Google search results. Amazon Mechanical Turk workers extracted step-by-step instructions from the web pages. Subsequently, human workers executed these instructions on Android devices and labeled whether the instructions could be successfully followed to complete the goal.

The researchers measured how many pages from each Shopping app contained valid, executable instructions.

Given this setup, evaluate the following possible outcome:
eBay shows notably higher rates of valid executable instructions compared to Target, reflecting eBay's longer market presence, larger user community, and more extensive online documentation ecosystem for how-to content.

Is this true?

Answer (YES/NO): YES